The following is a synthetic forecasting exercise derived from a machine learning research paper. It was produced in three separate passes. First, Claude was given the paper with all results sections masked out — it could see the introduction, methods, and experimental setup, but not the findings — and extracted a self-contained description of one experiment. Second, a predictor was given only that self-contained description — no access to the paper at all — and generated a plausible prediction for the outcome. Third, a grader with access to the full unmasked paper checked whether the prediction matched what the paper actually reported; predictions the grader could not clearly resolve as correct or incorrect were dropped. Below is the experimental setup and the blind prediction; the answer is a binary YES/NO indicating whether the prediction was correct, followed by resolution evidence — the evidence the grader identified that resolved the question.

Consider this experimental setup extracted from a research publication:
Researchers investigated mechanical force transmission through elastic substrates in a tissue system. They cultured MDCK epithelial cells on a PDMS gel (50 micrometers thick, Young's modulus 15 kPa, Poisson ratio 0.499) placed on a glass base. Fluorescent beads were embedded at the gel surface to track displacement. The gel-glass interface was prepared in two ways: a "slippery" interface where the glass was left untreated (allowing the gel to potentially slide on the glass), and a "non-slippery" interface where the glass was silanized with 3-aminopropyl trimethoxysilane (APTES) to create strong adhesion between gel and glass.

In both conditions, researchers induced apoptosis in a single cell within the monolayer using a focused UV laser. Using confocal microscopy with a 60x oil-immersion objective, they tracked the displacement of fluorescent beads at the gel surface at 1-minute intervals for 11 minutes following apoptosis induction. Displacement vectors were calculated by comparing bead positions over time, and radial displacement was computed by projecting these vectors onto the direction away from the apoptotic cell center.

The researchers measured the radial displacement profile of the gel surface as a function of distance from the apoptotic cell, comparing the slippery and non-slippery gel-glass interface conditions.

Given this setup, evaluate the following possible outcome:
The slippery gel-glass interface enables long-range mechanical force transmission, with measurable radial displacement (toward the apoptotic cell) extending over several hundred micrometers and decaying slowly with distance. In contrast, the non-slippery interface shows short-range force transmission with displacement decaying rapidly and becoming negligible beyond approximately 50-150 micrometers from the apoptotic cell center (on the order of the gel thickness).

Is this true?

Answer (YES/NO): NO